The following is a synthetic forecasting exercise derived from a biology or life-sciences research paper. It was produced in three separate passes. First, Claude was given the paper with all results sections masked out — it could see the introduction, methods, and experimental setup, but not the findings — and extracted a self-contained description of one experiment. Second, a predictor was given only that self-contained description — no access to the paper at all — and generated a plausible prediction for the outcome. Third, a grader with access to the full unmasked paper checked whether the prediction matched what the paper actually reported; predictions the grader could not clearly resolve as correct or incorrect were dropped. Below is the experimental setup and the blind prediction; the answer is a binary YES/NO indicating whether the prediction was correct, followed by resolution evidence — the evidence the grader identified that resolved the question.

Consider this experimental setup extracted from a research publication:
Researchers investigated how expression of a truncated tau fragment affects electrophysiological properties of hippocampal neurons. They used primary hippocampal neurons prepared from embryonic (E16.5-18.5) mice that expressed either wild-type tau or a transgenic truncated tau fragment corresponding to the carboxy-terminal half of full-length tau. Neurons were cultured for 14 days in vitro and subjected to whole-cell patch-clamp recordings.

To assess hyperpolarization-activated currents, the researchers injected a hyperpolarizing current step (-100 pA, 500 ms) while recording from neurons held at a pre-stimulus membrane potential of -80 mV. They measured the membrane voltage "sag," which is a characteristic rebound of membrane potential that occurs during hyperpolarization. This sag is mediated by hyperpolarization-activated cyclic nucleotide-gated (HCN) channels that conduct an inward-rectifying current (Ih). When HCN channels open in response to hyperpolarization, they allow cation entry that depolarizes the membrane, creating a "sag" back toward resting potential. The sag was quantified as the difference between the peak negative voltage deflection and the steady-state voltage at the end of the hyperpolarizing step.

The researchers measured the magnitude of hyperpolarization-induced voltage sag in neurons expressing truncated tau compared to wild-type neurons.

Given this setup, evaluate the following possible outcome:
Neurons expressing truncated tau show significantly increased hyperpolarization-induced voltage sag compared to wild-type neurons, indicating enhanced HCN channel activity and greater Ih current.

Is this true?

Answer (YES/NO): YES